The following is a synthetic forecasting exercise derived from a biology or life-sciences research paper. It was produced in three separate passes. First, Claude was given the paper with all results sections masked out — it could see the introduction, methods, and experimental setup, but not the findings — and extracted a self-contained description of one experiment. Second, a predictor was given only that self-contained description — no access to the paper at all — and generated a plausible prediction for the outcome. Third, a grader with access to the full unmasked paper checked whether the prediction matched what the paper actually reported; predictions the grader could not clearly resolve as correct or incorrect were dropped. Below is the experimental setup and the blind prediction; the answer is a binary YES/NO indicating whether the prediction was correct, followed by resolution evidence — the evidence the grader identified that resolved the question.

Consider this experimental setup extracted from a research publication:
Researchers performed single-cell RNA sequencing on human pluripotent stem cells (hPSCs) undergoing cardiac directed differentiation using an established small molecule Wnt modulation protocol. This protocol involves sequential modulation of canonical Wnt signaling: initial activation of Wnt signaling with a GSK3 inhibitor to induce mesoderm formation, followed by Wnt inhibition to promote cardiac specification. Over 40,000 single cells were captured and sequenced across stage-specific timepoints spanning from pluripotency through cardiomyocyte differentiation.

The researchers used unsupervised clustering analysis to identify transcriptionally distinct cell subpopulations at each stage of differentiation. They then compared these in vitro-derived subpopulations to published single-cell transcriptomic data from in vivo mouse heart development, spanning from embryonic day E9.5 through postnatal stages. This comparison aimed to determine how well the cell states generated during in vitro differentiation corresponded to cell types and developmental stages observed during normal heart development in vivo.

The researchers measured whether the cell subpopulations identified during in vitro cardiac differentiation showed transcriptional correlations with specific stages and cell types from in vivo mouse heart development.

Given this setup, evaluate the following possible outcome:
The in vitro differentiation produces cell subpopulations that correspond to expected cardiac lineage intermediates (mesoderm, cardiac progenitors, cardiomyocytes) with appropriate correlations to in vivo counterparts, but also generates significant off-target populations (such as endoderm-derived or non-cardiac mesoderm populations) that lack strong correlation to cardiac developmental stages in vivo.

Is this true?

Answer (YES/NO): YES